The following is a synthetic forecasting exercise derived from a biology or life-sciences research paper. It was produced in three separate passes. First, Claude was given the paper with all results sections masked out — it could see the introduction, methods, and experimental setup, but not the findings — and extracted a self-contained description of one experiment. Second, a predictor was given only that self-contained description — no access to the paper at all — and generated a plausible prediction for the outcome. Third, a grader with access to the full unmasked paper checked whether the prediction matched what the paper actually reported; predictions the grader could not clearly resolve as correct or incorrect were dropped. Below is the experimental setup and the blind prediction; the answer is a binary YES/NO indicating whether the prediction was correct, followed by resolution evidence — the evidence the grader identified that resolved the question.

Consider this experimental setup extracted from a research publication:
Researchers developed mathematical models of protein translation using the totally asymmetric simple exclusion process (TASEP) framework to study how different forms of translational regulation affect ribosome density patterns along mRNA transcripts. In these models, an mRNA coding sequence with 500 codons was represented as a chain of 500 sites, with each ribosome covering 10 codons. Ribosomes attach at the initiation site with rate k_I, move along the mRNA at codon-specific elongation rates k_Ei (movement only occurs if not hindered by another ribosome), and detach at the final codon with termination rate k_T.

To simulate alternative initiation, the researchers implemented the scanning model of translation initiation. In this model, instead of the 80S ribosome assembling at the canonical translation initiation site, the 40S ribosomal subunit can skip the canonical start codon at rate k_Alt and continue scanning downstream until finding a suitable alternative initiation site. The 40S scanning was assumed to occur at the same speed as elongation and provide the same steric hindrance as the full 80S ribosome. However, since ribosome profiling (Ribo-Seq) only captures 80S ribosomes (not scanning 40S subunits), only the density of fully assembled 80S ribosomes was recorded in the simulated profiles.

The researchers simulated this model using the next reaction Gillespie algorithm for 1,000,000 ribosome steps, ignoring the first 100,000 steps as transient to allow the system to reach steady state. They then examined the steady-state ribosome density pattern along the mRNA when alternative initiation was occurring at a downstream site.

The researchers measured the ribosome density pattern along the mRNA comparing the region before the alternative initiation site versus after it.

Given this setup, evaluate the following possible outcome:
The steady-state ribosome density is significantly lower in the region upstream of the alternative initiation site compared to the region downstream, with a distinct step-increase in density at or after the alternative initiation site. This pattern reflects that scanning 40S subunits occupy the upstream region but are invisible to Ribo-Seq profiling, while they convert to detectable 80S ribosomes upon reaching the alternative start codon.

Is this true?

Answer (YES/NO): YES